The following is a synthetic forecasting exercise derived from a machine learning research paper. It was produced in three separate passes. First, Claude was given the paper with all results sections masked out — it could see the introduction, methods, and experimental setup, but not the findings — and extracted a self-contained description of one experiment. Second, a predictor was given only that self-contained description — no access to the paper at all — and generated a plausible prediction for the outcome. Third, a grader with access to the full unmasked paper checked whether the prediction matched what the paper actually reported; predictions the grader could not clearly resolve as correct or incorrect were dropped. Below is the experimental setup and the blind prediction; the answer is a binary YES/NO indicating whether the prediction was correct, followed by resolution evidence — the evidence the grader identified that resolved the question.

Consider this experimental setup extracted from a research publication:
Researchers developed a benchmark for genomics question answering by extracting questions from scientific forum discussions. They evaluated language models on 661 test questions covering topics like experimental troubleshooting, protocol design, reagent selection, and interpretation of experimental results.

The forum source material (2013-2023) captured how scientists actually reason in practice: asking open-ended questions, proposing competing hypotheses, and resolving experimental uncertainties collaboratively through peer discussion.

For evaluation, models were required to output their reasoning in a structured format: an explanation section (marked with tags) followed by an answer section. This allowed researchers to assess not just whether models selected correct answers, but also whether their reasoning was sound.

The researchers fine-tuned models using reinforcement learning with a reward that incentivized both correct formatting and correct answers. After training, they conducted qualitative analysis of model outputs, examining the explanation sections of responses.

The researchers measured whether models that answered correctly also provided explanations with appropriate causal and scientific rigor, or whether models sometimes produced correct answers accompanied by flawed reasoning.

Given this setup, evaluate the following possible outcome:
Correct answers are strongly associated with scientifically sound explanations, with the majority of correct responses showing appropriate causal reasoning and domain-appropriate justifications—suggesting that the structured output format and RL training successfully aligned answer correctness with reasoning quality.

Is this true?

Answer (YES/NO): NO